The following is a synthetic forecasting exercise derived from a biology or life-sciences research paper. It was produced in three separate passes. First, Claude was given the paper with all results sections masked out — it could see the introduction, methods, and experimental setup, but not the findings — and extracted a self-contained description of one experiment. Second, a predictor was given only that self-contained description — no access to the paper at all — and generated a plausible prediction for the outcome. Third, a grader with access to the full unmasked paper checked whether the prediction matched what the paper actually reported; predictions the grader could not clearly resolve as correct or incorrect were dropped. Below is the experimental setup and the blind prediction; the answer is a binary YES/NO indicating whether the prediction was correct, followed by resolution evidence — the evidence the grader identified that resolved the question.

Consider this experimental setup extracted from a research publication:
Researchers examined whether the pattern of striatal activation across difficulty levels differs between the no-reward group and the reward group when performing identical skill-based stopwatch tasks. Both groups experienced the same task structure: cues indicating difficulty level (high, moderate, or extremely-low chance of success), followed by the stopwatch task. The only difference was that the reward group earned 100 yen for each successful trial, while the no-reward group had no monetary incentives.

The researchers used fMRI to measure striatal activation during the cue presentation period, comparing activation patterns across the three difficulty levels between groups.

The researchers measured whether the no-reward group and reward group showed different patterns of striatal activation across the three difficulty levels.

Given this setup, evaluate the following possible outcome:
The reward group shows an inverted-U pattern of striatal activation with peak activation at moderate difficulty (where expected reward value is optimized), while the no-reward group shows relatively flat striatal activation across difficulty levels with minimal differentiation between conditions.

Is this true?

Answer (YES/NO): NO